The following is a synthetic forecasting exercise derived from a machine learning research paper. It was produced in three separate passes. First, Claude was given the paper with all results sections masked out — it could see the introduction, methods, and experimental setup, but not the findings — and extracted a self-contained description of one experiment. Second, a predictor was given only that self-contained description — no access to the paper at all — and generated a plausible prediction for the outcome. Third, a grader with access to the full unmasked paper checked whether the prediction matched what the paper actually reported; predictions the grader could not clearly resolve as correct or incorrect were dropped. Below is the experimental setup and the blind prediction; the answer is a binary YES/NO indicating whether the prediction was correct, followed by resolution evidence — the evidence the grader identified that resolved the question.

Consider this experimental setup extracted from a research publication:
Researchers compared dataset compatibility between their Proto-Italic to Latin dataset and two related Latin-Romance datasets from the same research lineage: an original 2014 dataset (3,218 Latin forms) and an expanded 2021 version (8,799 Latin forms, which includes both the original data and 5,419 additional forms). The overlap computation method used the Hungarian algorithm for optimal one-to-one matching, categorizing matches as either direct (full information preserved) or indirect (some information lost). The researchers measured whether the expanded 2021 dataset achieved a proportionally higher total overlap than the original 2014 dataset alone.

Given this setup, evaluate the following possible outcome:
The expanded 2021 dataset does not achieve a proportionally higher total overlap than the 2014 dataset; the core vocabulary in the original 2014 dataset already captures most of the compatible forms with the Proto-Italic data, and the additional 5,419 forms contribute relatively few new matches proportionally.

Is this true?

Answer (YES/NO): NO